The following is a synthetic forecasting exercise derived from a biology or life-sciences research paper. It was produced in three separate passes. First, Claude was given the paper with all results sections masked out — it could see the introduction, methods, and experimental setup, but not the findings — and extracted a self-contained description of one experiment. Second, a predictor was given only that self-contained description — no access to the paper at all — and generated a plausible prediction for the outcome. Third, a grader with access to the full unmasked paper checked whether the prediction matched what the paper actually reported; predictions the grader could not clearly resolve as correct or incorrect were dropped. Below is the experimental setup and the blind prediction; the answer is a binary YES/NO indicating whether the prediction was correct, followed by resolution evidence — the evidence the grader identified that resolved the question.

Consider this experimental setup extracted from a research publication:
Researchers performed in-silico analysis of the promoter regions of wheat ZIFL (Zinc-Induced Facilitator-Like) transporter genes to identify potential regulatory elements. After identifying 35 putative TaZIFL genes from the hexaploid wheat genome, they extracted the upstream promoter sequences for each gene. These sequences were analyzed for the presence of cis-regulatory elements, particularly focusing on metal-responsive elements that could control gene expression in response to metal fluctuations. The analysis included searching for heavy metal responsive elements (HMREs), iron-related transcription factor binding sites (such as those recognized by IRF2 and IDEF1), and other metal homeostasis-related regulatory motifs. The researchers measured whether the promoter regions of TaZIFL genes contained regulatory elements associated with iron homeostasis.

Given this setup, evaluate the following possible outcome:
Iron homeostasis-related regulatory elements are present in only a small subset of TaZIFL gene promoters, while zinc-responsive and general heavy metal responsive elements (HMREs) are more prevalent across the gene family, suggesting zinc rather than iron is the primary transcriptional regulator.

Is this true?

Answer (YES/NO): NO